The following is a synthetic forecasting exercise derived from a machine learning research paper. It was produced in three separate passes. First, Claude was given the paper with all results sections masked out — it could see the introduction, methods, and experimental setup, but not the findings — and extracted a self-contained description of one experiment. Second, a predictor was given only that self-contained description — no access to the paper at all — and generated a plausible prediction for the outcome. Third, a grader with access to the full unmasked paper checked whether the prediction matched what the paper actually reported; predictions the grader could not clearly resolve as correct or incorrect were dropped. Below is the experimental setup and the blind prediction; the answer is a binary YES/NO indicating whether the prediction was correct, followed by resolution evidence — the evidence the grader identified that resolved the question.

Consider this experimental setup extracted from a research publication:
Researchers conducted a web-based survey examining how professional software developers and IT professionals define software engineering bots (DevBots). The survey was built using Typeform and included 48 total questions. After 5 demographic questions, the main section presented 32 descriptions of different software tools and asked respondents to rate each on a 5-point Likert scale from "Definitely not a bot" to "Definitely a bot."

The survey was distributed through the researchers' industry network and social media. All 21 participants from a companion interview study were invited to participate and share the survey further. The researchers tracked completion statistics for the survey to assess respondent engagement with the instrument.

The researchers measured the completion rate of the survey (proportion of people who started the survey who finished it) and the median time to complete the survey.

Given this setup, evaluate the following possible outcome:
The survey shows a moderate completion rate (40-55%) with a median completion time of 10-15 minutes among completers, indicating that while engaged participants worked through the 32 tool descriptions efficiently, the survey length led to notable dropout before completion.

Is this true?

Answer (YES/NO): NO